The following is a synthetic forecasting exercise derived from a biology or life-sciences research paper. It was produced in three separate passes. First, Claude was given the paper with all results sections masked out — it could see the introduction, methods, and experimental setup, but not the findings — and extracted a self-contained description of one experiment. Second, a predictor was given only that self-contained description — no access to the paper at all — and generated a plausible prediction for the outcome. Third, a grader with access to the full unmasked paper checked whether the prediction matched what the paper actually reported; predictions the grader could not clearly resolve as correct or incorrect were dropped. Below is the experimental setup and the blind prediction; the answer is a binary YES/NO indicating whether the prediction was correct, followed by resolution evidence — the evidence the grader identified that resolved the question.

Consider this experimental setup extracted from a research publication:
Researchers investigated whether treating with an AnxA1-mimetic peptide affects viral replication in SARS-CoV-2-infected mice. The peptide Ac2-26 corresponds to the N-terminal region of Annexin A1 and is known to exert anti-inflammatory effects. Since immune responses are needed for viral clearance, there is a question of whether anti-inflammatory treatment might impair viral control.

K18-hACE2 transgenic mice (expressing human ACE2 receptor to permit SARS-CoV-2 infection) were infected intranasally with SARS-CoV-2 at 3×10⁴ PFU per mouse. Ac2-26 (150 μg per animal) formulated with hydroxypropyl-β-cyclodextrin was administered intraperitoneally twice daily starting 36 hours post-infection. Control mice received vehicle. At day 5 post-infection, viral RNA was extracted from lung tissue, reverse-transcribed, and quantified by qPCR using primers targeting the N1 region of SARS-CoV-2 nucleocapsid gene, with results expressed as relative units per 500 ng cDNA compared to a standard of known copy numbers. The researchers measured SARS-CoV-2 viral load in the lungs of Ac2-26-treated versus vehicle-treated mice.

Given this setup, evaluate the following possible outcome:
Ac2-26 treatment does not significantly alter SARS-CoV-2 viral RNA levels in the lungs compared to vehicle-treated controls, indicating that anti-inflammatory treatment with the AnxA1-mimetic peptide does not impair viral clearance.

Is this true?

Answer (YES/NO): YES